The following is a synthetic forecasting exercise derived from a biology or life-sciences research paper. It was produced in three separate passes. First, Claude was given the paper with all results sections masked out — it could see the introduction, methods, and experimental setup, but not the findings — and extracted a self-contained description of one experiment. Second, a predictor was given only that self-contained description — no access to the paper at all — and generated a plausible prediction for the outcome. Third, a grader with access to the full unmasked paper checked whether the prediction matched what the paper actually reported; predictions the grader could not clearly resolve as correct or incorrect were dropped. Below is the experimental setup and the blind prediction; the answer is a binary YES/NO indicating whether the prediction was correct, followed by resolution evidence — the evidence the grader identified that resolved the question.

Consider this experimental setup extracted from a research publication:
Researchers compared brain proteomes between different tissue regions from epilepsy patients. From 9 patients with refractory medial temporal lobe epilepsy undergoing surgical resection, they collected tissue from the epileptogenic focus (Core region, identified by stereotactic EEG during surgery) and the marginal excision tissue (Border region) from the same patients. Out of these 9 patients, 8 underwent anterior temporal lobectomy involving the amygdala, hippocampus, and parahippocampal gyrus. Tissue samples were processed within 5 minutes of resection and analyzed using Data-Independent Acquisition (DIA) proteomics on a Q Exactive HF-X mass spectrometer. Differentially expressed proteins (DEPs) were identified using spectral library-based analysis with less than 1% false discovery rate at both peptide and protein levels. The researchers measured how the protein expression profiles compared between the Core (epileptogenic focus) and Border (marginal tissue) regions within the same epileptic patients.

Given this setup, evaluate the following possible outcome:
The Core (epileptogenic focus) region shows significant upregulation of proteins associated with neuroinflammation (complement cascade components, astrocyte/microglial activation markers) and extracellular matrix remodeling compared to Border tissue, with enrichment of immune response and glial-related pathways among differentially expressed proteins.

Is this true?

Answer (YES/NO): NO